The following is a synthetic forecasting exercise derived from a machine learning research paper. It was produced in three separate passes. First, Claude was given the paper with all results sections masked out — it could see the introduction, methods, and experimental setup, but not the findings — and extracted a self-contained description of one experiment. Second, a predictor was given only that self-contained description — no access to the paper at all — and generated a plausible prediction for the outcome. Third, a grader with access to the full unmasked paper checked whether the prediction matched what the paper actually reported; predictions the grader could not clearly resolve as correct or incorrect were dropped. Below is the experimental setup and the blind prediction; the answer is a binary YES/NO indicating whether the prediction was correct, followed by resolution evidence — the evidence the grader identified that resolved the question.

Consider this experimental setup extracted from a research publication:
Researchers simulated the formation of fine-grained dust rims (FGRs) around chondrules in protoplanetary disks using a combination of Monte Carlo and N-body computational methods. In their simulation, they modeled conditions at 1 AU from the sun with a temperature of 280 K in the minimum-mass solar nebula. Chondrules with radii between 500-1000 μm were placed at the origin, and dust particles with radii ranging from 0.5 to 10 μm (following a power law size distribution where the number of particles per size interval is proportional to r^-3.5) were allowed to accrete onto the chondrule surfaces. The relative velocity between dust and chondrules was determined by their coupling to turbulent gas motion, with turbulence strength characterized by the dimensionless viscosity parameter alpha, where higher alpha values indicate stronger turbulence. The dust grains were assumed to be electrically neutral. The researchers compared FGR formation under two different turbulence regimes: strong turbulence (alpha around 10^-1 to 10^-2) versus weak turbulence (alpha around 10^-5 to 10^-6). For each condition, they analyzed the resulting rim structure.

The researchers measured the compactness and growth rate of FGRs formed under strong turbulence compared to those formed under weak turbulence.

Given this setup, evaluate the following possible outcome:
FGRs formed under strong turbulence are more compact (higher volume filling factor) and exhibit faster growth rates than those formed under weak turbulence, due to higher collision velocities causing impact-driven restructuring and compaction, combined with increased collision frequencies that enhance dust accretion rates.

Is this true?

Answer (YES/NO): YES